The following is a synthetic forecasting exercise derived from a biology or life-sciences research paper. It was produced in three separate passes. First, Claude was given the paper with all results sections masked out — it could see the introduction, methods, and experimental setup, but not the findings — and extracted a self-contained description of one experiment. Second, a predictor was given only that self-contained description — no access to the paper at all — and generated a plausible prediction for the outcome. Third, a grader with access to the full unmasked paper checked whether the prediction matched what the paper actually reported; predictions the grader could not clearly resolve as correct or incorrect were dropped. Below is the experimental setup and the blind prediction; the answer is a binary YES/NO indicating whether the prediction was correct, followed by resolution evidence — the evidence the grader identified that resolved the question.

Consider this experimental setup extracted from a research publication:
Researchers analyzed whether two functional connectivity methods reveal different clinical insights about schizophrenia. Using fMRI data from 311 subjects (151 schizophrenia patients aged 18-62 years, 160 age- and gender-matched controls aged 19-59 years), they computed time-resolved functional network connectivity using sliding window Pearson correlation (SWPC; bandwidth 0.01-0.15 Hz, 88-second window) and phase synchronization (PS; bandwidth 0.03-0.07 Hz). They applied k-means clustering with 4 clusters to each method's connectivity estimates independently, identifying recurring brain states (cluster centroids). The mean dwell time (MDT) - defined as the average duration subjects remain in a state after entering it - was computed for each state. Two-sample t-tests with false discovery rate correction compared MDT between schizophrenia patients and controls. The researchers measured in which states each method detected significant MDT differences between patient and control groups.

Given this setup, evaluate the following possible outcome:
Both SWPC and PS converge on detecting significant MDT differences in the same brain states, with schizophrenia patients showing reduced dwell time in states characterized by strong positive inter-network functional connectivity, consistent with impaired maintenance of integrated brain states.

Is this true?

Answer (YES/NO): NO